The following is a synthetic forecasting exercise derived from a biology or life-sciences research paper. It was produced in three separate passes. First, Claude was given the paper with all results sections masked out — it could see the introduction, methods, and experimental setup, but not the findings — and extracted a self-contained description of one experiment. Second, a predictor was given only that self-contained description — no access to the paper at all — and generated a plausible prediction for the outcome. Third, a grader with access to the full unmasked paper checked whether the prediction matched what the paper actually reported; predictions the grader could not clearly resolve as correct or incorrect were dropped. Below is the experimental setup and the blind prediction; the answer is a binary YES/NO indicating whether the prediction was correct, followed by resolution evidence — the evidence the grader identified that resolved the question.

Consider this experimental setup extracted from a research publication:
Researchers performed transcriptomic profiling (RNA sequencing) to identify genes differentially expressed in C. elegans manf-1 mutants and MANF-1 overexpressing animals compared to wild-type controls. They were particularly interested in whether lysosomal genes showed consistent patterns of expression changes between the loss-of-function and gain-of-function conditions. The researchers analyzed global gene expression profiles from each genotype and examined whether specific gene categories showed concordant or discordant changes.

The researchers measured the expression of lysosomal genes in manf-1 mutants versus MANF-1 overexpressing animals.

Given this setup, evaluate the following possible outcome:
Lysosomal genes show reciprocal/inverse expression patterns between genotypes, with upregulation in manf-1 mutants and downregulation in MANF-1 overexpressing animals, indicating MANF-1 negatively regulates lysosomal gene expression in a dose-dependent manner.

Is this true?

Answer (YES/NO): NO